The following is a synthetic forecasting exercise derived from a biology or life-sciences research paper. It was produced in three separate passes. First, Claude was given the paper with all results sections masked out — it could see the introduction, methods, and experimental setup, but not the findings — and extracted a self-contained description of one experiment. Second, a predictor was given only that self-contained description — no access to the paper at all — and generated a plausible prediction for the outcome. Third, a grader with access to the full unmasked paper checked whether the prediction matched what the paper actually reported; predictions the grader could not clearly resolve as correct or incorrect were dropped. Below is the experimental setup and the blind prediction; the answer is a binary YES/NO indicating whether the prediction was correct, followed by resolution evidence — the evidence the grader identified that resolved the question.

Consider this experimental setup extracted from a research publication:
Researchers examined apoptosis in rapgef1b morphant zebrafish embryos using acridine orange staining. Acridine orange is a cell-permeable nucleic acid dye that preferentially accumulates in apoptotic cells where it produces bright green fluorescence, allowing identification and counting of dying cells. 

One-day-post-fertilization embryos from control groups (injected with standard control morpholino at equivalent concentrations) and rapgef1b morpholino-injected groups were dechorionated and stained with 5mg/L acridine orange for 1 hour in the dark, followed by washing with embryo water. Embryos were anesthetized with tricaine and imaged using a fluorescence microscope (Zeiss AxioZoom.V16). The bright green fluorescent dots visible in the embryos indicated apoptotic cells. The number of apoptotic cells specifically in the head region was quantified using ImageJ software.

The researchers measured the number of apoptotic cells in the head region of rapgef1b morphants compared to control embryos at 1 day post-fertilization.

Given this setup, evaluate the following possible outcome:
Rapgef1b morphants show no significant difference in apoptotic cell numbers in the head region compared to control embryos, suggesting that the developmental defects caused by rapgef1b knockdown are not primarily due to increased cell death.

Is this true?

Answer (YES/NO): NO